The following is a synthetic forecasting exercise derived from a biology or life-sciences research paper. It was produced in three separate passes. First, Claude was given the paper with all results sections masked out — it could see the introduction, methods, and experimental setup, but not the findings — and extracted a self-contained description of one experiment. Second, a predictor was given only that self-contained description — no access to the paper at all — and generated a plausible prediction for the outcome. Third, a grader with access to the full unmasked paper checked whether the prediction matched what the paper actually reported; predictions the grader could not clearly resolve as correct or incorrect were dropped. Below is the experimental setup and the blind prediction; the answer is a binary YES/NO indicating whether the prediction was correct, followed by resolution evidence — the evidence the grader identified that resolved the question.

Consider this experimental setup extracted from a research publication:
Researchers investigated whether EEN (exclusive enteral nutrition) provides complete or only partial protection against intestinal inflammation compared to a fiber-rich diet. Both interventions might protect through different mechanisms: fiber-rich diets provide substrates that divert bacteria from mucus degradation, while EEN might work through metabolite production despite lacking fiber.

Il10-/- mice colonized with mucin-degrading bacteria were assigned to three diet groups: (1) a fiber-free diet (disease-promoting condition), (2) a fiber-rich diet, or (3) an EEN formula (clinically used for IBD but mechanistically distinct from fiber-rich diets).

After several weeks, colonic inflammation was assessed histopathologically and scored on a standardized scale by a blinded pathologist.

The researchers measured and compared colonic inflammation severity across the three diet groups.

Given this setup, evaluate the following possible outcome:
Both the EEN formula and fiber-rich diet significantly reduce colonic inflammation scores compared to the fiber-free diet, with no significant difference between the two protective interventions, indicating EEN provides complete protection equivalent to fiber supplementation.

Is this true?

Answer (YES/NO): NO